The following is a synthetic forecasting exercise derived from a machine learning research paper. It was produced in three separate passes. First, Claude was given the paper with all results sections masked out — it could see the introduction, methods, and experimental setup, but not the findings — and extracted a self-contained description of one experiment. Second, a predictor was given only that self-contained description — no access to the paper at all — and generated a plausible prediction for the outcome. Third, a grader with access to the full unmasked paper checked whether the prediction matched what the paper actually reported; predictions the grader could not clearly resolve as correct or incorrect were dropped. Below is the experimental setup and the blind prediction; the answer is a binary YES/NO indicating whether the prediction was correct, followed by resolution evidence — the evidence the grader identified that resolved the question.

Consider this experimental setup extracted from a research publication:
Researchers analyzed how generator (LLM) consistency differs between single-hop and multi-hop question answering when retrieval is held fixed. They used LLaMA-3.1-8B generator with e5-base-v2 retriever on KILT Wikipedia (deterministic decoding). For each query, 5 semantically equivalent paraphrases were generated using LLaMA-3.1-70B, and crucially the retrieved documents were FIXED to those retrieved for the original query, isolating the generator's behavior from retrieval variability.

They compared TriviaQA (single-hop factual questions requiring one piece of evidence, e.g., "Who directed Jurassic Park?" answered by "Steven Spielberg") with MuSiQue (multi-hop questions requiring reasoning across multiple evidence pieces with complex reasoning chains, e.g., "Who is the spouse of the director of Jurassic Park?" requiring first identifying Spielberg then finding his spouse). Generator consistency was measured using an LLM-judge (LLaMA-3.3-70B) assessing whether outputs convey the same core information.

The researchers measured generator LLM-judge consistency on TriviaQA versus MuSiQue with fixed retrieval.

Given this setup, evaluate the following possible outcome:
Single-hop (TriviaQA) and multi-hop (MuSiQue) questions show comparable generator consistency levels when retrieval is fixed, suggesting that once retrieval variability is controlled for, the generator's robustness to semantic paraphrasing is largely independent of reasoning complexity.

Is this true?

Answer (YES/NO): NO